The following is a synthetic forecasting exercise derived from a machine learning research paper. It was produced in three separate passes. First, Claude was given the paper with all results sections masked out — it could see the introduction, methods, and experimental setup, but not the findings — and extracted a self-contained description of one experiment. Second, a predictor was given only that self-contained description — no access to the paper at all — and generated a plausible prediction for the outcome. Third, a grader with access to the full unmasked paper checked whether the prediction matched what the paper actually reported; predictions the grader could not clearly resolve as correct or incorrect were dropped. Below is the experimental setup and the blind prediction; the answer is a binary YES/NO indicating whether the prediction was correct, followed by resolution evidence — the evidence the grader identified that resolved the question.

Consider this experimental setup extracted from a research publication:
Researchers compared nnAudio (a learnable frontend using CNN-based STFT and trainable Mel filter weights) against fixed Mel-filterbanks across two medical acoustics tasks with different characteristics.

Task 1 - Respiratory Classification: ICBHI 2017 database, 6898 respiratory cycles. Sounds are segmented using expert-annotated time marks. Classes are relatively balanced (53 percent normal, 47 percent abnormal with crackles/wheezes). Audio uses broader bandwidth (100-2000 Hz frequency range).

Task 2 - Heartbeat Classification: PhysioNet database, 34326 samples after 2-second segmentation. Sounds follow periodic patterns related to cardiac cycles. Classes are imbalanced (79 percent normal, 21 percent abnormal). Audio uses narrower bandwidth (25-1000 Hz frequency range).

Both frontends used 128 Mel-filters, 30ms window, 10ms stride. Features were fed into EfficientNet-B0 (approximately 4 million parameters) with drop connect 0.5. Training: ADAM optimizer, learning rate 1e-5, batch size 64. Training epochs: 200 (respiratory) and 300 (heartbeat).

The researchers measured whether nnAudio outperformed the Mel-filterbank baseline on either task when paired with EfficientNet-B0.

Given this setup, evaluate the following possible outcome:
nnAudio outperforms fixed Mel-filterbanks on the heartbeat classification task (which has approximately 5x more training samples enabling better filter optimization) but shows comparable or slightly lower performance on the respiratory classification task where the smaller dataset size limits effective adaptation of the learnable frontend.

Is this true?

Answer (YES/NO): NO